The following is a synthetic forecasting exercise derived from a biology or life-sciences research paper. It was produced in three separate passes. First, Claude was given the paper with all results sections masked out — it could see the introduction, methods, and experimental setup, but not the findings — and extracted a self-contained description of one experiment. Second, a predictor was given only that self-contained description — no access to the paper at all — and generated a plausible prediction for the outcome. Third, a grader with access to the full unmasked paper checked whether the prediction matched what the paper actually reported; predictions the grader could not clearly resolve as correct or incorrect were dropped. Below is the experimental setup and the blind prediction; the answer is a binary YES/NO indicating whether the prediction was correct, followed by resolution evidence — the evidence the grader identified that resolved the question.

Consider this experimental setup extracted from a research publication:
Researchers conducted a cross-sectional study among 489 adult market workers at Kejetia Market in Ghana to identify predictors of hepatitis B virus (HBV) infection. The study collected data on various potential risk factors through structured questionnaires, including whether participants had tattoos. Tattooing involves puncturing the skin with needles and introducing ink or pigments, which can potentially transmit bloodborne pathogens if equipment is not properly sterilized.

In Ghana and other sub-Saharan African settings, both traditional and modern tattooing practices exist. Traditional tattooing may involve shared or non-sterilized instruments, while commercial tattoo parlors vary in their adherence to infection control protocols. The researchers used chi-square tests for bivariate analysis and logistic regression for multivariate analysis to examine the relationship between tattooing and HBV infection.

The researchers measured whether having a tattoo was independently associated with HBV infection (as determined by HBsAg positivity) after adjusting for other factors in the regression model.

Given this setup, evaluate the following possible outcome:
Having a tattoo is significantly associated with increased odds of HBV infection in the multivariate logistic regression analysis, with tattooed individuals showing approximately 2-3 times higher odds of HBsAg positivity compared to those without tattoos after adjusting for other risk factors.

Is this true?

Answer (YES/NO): NO